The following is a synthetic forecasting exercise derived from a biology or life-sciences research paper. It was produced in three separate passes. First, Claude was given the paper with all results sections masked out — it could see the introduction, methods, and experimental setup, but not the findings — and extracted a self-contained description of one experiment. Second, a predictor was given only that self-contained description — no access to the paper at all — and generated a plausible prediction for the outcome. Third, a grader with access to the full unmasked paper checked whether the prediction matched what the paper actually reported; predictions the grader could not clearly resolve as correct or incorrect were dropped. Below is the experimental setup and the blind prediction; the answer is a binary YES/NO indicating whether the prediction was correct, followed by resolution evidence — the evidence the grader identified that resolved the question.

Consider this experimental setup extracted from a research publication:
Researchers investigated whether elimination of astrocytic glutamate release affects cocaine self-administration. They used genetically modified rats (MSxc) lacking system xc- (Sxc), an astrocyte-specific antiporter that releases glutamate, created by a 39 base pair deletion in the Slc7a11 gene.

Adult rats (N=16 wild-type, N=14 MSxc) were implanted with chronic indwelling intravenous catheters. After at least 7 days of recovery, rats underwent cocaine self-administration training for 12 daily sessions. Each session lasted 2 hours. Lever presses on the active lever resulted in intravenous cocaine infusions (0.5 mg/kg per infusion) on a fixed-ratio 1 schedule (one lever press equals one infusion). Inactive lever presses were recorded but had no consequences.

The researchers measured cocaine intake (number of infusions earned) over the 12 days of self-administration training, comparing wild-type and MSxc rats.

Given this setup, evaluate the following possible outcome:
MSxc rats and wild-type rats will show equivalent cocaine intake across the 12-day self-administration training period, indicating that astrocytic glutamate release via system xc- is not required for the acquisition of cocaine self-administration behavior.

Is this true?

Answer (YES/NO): YES